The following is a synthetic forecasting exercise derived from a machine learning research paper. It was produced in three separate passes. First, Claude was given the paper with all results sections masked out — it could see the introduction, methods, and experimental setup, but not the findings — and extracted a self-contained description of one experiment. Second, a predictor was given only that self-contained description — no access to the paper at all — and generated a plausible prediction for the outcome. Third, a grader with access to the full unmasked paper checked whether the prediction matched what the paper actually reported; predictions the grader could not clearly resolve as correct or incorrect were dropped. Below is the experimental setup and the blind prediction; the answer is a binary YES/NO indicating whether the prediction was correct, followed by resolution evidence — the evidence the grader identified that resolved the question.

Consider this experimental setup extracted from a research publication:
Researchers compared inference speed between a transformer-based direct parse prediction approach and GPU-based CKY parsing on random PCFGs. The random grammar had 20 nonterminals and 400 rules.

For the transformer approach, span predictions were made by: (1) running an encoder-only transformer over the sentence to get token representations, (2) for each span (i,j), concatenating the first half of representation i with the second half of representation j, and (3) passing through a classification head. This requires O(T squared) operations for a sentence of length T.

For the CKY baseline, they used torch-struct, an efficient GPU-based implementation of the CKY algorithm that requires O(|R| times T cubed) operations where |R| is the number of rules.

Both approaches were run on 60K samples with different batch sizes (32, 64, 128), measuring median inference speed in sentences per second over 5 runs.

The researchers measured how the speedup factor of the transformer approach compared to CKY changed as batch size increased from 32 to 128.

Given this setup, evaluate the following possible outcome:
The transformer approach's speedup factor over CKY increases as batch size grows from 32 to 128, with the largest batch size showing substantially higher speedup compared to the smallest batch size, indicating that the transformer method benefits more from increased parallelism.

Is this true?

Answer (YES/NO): NO